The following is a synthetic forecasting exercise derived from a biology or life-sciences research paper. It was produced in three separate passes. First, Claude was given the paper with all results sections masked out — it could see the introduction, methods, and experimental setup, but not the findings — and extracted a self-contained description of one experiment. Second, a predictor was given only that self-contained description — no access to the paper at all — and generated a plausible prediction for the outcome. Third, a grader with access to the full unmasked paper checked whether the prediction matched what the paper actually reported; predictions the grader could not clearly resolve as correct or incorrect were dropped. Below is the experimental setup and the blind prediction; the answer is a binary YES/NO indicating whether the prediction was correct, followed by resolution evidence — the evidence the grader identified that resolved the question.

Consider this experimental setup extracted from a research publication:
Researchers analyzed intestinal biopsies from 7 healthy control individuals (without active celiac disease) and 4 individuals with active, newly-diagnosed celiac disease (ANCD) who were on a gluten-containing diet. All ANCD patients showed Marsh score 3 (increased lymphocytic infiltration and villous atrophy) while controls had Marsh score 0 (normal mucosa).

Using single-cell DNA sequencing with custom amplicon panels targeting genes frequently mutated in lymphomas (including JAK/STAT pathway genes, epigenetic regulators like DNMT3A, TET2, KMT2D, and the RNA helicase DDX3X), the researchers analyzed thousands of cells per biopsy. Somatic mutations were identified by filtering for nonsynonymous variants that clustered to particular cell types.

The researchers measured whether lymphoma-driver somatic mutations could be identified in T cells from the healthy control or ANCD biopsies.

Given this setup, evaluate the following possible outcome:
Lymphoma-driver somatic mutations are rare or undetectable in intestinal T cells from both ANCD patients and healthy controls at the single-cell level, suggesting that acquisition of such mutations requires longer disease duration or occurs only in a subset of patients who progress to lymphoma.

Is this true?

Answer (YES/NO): YES